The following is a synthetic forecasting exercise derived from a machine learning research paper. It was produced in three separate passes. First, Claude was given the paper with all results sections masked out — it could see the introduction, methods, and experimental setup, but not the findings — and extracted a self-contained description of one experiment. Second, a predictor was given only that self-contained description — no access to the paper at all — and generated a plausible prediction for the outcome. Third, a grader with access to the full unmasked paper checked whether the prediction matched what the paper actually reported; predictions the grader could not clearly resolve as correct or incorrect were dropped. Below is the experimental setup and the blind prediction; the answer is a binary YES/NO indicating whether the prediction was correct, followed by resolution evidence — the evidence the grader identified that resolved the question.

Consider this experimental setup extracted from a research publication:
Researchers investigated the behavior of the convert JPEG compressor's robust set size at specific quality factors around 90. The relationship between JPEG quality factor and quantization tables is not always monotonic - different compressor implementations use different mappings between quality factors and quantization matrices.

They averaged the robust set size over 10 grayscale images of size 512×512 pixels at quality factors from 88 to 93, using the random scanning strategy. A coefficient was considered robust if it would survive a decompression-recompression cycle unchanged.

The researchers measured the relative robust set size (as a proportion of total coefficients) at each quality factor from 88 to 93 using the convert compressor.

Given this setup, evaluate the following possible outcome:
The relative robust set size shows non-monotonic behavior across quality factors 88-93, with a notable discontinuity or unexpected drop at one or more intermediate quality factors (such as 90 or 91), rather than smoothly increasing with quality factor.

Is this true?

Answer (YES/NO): YES